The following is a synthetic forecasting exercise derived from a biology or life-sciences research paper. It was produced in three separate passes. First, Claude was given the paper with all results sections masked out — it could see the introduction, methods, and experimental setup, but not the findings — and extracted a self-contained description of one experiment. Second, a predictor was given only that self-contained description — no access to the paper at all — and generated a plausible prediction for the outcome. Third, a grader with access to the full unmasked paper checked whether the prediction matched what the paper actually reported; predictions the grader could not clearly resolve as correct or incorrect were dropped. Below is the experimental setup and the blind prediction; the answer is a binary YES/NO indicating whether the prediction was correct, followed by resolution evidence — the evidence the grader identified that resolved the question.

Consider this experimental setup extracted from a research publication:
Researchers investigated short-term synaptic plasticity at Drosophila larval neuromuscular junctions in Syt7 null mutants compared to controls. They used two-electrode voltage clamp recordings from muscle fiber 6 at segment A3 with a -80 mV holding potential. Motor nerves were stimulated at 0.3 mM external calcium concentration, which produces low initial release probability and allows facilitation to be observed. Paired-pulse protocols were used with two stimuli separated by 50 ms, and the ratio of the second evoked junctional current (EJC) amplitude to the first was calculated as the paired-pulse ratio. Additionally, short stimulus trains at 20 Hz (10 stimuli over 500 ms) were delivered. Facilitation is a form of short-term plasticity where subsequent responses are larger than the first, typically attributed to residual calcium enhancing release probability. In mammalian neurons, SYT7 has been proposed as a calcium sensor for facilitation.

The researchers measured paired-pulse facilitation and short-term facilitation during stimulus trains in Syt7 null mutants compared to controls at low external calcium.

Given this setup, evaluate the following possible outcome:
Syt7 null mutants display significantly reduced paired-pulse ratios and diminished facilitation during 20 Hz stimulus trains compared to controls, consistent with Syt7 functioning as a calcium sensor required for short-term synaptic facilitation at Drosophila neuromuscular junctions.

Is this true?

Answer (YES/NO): NO